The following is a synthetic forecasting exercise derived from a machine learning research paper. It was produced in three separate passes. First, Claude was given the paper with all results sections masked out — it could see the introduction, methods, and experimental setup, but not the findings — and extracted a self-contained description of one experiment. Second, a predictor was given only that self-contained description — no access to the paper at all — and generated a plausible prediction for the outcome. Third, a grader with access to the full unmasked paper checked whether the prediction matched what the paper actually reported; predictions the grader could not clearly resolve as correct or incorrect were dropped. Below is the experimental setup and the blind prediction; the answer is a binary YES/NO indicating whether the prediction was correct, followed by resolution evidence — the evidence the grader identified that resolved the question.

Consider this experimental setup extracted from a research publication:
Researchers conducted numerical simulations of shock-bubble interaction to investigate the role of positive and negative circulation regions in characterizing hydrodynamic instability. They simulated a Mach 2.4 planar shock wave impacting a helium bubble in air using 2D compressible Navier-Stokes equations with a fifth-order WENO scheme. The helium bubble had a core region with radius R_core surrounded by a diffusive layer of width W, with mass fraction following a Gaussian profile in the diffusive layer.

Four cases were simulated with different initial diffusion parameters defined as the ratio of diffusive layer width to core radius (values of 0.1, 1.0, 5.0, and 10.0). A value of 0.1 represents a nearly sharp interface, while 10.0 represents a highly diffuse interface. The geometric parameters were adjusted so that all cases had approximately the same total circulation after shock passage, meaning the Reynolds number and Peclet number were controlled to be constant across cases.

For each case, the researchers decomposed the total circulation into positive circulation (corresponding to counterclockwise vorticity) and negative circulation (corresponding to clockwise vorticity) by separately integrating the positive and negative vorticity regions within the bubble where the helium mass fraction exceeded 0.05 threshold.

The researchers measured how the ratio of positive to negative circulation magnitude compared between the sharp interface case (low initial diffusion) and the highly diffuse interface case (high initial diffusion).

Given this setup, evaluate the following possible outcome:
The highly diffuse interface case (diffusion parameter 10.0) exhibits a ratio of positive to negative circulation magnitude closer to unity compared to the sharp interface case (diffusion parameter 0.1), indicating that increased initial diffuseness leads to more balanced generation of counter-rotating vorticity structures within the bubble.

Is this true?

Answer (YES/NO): NO